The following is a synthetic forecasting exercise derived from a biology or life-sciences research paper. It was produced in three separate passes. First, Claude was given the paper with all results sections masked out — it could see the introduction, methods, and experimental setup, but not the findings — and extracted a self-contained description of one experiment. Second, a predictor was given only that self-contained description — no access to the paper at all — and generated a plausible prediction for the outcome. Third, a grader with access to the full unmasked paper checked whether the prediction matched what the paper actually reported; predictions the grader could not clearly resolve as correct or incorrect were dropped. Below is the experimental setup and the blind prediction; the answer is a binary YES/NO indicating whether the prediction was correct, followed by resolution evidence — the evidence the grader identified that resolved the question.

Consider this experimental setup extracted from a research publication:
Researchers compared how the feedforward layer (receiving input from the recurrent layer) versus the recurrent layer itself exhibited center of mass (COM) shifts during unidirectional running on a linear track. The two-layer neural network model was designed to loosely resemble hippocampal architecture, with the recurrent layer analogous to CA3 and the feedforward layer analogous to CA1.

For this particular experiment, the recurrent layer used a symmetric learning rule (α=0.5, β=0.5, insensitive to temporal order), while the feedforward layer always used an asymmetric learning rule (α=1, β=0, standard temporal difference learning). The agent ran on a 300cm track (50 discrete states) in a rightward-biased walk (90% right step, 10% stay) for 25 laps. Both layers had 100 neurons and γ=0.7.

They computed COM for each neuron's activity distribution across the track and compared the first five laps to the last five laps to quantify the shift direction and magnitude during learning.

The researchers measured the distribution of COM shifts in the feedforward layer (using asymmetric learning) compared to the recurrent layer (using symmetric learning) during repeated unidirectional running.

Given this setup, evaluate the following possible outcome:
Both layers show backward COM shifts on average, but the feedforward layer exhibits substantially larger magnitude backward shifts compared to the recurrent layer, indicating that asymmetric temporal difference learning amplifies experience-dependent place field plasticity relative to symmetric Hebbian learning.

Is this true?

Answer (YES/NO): NO